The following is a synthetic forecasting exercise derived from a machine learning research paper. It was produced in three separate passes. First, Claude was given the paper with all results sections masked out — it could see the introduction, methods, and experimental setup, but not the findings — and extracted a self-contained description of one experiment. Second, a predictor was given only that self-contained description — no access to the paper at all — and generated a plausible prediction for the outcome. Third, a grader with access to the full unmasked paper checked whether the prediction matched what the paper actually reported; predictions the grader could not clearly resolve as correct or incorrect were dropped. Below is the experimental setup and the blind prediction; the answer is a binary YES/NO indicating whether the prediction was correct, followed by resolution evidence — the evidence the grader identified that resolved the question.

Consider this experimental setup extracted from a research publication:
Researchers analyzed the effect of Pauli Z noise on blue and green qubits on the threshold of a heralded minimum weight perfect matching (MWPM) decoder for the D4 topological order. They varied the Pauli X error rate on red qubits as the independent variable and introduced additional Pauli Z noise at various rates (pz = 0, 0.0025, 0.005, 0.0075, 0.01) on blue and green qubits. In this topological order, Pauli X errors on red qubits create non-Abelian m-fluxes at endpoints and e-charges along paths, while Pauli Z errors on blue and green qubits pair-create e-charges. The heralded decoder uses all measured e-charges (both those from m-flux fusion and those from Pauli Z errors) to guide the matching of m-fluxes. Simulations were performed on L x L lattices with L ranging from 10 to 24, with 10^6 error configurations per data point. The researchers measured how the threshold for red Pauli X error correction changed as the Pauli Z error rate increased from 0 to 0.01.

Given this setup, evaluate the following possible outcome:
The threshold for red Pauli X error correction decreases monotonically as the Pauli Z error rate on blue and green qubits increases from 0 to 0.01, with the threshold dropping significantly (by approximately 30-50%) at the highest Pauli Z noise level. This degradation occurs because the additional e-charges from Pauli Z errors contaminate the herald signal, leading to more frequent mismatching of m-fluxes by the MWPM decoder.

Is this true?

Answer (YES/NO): NO